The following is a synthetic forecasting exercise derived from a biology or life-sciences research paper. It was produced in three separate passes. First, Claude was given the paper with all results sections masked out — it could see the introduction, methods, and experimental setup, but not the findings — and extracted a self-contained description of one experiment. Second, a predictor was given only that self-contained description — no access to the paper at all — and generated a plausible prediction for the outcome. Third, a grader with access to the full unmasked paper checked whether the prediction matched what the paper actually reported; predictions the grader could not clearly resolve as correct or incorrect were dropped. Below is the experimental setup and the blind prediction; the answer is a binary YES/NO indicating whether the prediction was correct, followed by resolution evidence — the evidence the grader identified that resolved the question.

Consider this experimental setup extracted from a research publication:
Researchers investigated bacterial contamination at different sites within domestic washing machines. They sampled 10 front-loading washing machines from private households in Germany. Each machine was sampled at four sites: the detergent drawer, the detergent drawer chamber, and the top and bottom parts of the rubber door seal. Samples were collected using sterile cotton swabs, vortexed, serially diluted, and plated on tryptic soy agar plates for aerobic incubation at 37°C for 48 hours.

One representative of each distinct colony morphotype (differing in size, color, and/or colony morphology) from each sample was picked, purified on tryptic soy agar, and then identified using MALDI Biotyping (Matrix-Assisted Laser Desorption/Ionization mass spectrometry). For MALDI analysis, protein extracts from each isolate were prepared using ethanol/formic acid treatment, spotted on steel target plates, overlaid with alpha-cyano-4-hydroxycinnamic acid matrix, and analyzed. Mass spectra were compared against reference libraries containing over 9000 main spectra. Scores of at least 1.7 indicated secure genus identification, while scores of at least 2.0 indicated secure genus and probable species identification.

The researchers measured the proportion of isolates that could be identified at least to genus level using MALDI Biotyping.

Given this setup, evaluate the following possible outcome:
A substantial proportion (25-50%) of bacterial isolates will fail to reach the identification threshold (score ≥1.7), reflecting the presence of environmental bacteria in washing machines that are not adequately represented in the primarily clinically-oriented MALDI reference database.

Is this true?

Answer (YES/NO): NO